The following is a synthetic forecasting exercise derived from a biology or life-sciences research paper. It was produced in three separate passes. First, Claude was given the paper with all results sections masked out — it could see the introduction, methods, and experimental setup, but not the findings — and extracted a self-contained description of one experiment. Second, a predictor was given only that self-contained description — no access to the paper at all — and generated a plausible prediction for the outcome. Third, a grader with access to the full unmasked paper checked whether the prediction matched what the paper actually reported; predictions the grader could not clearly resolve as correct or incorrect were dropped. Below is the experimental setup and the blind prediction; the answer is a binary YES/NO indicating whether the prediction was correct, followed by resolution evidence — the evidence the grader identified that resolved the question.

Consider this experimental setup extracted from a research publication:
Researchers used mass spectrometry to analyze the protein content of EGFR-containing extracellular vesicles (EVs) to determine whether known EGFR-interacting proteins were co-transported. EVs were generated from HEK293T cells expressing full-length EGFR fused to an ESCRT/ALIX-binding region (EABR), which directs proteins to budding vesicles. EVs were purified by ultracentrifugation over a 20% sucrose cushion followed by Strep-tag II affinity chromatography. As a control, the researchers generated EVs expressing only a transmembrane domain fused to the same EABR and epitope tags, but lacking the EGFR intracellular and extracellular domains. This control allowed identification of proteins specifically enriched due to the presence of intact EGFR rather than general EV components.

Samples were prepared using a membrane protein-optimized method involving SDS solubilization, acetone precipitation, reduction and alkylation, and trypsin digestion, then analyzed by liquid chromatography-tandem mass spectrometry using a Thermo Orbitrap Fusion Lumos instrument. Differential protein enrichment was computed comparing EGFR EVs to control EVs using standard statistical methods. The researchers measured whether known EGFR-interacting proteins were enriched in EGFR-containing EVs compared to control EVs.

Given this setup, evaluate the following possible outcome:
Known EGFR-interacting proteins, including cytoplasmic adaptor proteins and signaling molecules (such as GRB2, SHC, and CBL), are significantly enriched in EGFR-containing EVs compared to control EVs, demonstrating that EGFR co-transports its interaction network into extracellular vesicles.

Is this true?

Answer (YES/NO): YES